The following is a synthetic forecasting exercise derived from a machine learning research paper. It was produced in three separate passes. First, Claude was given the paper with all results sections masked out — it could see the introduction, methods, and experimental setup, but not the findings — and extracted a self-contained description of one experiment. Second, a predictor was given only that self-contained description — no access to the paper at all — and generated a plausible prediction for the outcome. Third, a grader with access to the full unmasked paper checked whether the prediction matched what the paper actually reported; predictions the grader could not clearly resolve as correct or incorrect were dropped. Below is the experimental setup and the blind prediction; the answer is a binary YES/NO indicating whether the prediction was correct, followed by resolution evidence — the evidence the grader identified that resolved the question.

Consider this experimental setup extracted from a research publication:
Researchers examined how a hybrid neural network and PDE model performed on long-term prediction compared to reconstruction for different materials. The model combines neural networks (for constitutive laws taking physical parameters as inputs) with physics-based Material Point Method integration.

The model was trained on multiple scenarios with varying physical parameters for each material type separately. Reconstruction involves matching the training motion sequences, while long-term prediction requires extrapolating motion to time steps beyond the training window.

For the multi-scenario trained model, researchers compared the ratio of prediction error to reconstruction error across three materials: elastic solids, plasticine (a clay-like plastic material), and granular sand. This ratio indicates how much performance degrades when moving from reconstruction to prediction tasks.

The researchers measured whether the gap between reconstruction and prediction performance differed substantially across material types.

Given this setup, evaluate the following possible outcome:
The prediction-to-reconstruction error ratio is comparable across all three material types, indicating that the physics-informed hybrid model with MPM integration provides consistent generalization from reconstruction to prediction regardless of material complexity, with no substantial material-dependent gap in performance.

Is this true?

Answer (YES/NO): NO